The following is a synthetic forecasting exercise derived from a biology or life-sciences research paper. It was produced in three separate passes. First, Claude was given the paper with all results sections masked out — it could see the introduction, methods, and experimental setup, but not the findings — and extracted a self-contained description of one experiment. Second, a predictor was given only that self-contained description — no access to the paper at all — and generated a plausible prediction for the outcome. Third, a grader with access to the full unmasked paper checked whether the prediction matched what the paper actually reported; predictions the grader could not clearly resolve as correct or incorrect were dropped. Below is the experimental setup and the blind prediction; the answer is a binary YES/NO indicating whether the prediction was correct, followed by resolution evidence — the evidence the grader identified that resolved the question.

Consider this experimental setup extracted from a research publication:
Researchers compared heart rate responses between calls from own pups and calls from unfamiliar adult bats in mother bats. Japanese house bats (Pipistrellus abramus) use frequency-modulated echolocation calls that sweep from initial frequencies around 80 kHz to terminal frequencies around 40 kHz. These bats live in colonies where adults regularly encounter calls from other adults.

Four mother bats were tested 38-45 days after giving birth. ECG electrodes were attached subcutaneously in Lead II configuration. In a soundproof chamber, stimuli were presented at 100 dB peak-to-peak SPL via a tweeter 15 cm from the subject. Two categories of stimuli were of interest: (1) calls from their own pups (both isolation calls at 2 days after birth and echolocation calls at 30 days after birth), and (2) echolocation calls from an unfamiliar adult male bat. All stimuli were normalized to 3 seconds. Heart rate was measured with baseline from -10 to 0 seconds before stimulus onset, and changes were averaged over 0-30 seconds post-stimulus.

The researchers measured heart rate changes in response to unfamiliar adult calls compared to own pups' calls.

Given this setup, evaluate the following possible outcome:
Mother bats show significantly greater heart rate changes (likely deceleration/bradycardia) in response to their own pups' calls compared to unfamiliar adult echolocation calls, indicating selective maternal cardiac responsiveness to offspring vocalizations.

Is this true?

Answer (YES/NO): NO